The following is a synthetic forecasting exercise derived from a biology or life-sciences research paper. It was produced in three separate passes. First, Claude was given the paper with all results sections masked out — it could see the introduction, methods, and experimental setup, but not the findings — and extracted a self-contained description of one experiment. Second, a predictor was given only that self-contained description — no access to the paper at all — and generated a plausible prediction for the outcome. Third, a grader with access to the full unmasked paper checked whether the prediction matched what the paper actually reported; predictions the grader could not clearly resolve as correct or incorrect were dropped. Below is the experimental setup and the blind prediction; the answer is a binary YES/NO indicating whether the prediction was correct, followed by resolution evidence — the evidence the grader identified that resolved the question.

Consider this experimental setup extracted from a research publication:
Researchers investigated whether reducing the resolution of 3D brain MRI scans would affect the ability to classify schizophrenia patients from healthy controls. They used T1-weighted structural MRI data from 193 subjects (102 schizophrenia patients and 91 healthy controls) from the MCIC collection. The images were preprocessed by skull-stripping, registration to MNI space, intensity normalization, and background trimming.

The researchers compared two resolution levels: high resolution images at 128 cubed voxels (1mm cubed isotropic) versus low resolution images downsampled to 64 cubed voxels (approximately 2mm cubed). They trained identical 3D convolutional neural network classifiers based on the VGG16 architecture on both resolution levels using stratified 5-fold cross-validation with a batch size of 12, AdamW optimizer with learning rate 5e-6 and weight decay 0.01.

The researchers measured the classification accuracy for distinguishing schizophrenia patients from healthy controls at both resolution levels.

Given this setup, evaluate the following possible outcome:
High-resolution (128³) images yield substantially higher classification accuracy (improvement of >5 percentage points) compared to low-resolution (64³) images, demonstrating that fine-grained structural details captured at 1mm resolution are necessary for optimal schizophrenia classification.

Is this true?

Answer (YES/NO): NO